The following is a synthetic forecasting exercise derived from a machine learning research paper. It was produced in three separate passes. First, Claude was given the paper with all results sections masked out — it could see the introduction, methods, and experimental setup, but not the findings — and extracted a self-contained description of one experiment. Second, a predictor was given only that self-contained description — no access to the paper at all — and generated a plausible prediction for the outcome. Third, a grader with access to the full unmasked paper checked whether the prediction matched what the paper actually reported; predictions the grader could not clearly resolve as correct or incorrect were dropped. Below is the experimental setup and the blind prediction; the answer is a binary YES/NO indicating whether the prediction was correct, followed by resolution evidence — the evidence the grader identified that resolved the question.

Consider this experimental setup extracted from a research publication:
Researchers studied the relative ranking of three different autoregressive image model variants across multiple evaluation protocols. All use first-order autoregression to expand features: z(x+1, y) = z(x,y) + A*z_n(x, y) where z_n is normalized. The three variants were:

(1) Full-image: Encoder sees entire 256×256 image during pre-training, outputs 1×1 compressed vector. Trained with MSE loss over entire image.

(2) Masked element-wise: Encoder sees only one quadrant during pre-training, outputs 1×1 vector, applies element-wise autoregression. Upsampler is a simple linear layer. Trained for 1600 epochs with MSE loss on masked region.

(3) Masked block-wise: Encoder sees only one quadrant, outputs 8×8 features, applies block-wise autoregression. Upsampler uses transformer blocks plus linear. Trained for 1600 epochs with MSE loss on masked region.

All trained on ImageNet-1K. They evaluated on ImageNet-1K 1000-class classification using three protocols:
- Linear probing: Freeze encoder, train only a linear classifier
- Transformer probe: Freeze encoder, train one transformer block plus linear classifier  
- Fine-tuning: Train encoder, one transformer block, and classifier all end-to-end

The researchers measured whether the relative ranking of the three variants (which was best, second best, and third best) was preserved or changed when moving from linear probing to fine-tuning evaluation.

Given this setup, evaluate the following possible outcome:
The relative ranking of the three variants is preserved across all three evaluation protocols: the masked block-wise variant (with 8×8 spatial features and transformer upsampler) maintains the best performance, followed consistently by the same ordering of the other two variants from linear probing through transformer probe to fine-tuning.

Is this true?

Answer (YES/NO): YES